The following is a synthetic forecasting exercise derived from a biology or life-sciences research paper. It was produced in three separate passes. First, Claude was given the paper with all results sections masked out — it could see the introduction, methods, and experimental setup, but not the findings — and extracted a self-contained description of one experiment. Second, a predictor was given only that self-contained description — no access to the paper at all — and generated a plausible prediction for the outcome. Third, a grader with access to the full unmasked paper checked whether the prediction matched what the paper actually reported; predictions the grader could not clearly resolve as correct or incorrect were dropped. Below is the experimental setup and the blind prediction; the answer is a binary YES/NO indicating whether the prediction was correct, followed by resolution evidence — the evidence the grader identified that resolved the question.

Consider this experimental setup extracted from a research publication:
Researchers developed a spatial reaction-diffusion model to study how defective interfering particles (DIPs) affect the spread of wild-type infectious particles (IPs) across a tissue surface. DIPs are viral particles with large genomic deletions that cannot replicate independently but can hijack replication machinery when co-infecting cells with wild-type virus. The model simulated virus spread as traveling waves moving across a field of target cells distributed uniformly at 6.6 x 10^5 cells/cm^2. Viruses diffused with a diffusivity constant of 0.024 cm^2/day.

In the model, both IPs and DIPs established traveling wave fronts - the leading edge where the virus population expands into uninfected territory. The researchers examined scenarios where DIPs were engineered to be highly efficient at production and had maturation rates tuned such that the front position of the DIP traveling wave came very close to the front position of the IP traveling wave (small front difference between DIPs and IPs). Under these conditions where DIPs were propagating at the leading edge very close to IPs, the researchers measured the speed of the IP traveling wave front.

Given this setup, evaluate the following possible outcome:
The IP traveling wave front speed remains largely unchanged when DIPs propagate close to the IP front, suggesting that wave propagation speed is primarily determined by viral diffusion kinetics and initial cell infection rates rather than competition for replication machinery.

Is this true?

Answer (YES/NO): YES